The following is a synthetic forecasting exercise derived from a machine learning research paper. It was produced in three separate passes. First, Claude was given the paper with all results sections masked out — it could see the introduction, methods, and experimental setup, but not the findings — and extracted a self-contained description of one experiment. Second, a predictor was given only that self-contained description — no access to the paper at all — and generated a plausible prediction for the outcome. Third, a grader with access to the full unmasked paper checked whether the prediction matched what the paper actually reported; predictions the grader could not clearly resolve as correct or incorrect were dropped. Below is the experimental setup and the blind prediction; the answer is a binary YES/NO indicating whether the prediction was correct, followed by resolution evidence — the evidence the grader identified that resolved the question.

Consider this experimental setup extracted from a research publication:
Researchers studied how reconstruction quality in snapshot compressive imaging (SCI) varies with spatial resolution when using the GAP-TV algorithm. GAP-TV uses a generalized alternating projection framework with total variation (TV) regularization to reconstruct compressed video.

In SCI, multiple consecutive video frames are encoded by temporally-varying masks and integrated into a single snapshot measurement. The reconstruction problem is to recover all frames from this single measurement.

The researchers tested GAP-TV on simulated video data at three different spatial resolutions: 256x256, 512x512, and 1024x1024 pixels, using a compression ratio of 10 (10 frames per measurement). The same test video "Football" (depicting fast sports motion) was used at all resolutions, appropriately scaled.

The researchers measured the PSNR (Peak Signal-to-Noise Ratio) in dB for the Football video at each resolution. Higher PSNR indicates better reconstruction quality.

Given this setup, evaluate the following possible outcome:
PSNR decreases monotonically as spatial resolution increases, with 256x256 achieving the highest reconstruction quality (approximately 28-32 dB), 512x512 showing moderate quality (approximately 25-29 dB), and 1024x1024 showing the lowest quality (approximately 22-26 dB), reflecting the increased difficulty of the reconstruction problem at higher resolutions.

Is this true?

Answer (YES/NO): NO